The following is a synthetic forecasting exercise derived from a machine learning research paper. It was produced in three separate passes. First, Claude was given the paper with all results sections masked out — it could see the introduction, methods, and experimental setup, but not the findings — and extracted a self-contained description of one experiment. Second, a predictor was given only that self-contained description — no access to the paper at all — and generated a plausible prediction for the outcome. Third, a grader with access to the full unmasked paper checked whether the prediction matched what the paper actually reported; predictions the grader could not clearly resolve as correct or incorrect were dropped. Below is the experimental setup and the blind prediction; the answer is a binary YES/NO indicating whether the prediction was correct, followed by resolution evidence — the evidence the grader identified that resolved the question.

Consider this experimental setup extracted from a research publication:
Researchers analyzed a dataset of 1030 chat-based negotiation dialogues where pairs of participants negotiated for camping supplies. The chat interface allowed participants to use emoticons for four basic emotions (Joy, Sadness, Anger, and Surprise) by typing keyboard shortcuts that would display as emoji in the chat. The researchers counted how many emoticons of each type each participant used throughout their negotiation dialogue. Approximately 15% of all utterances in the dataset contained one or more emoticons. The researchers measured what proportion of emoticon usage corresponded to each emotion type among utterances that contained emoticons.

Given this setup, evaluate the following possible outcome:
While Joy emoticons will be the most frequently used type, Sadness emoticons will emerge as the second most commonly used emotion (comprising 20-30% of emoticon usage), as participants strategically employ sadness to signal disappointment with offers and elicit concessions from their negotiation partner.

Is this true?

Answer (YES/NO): NO